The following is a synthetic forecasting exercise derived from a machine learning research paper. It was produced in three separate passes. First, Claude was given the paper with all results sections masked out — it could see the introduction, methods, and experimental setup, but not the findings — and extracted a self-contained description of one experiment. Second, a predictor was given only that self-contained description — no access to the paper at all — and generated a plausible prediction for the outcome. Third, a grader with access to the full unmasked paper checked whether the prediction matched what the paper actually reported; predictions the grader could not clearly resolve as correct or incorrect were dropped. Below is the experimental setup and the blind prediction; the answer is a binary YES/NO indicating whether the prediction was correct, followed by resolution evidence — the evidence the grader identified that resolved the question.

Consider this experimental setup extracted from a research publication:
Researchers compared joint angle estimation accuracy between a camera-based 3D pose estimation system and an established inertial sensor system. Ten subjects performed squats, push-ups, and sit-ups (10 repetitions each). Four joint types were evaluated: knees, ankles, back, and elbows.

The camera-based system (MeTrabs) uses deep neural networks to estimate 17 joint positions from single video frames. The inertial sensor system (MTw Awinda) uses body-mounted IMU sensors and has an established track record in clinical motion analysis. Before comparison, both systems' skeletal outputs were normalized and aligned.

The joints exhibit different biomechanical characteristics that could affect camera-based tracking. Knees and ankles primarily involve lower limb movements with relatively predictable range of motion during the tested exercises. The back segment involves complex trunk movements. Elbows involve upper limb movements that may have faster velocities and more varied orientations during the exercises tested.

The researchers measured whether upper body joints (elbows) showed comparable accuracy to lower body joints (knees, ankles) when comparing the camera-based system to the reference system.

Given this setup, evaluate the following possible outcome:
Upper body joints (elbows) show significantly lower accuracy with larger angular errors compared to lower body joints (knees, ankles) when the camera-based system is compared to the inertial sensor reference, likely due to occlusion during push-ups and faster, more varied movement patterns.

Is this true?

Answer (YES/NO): YES